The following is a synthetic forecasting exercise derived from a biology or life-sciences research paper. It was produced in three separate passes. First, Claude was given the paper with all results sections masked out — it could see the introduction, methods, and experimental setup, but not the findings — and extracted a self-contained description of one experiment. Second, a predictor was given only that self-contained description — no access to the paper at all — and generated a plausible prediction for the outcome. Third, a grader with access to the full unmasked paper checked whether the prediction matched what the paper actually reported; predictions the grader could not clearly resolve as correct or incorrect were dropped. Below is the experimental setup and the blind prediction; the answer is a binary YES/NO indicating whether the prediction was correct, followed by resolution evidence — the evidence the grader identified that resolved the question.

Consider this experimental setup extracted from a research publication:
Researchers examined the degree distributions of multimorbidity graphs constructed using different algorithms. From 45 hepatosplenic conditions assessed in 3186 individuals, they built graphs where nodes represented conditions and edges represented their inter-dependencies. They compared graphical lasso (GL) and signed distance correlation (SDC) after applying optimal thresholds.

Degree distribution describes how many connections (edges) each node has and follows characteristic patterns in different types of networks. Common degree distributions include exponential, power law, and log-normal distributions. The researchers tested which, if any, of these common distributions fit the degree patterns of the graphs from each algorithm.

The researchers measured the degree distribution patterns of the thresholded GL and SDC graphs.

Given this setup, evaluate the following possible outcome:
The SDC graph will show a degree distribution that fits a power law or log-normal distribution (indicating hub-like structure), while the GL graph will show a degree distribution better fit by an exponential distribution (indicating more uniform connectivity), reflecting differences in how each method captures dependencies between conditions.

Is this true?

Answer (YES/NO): NO